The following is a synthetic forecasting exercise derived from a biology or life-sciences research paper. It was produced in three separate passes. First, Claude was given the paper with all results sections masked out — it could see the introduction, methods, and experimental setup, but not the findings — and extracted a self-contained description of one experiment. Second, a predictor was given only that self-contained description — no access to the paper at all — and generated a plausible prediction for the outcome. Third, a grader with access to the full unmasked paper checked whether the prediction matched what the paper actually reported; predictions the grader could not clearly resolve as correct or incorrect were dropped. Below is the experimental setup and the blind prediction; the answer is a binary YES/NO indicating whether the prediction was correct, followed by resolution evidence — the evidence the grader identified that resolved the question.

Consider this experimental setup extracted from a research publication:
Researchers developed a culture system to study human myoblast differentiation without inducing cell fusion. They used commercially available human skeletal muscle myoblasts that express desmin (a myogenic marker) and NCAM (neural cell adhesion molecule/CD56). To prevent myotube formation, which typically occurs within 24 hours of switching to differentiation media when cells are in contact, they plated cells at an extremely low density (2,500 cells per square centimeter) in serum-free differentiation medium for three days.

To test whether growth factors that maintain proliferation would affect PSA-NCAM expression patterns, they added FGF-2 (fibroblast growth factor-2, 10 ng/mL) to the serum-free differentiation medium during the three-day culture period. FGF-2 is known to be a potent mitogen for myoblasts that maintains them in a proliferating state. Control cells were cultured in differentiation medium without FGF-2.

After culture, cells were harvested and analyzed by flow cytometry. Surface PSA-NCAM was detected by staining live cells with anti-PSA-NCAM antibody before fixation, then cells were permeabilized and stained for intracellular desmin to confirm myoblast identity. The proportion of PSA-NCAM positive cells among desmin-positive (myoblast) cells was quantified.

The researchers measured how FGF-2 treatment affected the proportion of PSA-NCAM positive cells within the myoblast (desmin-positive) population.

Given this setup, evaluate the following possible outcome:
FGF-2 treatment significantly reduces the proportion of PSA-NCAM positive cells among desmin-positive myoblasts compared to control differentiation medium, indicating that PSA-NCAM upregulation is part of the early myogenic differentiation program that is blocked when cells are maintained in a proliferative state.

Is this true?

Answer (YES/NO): YES